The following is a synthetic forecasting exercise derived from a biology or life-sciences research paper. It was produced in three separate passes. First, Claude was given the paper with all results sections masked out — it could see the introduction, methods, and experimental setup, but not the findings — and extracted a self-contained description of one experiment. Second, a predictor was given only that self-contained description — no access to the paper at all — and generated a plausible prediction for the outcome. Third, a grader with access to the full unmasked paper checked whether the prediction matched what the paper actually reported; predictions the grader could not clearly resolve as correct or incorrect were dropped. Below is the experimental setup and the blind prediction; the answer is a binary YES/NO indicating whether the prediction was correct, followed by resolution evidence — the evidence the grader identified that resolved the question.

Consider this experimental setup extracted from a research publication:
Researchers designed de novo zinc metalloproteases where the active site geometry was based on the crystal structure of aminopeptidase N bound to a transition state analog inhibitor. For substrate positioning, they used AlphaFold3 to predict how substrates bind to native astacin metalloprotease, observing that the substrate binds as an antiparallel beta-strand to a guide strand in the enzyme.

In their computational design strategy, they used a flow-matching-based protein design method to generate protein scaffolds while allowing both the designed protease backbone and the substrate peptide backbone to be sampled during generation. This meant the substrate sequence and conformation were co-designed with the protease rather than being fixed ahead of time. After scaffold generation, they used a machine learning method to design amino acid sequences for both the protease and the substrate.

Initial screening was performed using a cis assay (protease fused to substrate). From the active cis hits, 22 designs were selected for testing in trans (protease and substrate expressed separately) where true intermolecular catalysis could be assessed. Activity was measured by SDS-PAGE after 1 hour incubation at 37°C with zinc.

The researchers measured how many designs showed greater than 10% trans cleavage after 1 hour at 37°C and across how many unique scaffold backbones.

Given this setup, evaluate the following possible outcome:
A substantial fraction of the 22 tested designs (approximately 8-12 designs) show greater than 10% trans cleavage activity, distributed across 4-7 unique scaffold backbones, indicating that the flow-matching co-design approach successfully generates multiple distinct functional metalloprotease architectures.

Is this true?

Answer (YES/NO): NO